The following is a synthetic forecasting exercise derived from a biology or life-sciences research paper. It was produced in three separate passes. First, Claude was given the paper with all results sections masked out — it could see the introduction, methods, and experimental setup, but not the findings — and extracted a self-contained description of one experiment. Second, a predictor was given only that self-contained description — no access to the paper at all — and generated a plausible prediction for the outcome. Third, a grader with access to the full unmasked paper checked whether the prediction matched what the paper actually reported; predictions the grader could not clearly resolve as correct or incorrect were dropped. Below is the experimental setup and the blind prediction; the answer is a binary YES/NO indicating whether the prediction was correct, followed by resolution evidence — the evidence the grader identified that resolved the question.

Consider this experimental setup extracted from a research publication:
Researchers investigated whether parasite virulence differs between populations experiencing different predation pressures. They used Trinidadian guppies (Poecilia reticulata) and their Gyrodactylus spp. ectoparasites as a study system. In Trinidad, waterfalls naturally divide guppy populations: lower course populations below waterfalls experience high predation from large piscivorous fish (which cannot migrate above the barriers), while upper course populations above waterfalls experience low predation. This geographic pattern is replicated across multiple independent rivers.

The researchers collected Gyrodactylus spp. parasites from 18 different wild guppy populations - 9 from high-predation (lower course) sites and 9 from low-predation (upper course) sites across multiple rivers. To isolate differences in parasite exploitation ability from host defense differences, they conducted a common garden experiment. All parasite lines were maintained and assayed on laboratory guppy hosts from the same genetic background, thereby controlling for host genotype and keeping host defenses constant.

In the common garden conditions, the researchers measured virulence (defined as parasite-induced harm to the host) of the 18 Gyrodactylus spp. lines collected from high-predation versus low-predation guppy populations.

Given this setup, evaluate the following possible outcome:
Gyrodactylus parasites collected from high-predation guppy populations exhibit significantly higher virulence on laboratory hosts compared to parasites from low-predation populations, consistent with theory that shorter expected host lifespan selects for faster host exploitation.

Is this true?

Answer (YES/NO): NO